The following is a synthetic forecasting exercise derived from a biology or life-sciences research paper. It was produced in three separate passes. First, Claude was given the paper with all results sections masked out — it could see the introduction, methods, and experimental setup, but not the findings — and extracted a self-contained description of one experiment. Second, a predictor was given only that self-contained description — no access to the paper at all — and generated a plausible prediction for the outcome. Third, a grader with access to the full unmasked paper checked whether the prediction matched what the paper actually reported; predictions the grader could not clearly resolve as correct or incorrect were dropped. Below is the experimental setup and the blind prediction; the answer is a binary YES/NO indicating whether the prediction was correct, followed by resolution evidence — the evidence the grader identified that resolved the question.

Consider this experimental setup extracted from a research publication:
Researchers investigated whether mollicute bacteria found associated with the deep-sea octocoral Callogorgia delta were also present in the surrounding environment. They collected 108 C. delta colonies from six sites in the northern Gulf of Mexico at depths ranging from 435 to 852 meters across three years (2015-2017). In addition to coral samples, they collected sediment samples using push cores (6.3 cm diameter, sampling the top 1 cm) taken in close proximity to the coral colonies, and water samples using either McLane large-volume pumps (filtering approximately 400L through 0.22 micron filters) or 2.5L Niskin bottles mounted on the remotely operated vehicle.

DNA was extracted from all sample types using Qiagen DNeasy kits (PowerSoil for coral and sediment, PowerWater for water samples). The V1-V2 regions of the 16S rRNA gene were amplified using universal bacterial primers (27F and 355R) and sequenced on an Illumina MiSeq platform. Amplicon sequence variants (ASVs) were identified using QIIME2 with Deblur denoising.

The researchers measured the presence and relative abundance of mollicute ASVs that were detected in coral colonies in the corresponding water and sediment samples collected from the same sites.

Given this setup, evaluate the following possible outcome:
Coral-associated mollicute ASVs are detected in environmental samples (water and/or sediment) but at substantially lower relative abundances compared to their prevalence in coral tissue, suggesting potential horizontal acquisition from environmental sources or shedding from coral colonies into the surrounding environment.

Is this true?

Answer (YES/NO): YES